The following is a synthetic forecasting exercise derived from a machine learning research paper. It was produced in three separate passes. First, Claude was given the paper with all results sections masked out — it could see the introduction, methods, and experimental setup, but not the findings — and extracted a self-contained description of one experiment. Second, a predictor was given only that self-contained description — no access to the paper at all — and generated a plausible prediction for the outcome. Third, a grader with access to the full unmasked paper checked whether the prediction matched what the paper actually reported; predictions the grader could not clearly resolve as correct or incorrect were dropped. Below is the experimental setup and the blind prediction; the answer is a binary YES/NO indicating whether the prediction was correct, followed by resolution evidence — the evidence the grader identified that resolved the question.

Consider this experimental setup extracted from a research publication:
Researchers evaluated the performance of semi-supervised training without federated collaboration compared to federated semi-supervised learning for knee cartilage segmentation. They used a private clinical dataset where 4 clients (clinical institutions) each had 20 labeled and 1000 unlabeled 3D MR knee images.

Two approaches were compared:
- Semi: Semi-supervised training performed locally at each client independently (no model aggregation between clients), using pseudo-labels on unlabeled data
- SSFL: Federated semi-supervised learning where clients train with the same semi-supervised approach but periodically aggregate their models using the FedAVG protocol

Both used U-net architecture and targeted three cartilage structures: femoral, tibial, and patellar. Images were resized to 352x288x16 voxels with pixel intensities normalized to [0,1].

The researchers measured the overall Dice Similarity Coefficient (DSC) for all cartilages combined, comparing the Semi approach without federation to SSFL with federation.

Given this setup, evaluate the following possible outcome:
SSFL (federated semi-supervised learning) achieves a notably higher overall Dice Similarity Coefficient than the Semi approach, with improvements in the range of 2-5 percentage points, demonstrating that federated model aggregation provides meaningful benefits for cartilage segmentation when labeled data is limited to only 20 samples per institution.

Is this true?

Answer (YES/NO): NO